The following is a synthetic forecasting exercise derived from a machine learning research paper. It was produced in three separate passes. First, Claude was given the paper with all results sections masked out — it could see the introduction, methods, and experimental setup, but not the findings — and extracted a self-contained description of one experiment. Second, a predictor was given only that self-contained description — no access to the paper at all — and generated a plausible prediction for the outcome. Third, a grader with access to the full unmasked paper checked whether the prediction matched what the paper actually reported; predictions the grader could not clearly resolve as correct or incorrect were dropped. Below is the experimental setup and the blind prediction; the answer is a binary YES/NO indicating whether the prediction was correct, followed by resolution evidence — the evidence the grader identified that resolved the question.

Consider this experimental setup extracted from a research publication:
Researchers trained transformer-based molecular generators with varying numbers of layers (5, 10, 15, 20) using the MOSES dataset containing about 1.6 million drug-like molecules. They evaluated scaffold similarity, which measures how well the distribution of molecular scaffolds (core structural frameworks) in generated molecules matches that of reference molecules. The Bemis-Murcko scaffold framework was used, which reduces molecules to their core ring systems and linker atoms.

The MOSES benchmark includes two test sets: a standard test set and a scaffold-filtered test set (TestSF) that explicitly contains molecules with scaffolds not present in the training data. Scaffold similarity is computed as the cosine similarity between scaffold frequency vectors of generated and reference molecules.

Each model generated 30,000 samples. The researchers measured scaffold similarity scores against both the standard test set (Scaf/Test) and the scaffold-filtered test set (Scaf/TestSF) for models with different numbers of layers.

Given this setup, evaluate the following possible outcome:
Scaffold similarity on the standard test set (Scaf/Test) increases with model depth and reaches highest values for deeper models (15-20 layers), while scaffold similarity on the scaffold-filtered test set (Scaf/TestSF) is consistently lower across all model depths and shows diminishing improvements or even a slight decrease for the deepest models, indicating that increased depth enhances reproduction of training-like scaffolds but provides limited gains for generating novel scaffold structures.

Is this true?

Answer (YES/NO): NO